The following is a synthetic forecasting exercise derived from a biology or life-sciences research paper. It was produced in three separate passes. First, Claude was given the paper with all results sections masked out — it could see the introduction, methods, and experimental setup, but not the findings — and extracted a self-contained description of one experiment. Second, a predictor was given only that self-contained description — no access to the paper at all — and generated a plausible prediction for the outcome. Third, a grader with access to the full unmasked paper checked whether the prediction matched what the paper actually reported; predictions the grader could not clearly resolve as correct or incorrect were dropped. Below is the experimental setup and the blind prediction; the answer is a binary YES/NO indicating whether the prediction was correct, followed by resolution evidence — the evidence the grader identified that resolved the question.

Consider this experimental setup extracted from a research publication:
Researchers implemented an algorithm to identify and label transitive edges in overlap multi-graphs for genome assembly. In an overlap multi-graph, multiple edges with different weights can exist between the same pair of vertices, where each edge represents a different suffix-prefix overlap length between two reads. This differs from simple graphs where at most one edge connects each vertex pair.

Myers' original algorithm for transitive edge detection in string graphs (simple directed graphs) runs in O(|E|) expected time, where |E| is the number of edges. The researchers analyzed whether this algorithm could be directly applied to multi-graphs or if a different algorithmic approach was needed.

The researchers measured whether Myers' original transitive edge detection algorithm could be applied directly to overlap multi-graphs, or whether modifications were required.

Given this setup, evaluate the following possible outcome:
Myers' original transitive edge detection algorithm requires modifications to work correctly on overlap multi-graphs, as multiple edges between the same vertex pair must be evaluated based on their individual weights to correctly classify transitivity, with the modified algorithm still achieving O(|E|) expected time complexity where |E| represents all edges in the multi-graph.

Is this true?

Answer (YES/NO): NO